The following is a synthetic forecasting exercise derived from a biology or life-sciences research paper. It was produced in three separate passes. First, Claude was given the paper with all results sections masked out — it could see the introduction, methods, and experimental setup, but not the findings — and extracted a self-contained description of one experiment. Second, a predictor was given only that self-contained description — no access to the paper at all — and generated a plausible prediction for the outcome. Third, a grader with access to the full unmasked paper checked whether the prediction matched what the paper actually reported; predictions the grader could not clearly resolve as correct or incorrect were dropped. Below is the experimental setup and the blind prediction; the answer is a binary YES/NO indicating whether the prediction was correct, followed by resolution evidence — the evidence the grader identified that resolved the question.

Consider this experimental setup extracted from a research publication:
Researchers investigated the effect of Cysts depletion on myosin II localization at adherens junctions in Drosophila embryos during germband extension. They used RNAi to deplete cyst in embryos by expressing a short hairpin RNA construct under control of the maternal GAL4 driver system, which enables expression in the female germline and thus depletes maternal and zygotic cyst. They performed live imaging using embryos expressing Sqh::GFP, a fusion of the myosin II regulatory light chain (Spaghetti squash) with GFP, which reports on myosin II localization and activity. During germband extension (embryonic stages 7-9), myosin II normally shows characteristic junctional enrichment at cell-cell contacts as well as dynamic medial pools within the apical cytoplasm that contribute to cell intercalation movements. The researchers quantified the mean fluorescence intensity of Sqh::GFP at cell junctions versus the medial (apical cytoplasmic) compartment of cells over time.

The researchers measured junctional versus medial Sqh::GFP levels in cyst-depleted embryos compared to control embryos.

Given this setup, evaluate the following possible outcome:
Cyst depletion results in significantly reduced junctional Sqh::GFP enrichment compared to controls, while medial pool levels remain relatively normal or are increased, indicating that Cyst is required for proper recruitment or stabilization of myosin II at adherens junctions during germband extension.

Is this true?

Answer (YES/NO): NO